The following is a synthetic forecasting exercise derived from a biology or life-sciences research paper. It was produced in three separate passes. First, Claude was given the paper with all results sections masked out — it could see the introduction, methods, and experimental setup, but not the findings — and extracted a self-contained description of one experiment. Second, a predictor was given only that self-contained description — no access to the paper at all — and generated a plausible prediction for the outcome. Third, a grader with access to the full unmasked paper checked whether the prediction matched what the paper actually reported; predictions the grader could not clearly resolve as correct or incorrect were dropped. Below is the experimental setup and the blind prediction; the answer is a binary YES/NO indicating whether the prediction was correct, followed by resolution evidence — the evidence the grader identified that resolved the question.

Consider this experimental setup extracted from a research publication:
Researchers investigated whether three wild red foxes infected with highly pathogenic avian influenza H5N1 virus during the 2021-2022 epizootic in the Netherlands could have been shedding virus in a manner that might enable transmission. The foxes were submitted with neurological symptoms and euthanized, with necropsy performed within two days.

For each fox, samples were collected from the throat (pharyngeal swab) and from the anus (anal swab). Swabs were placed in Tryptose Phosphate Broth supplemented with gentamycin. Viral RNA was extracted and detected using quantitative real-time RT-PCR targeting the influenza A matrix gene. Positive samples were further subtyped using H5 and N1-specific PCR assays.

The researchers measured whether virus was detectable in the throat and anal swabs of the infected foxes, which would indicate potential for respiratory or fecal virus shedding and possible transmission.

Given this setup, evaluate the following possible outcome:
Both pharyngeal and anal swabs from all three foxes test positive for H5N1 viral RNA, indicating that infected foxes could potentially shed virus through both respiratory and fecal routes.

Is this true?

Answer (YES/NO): NO